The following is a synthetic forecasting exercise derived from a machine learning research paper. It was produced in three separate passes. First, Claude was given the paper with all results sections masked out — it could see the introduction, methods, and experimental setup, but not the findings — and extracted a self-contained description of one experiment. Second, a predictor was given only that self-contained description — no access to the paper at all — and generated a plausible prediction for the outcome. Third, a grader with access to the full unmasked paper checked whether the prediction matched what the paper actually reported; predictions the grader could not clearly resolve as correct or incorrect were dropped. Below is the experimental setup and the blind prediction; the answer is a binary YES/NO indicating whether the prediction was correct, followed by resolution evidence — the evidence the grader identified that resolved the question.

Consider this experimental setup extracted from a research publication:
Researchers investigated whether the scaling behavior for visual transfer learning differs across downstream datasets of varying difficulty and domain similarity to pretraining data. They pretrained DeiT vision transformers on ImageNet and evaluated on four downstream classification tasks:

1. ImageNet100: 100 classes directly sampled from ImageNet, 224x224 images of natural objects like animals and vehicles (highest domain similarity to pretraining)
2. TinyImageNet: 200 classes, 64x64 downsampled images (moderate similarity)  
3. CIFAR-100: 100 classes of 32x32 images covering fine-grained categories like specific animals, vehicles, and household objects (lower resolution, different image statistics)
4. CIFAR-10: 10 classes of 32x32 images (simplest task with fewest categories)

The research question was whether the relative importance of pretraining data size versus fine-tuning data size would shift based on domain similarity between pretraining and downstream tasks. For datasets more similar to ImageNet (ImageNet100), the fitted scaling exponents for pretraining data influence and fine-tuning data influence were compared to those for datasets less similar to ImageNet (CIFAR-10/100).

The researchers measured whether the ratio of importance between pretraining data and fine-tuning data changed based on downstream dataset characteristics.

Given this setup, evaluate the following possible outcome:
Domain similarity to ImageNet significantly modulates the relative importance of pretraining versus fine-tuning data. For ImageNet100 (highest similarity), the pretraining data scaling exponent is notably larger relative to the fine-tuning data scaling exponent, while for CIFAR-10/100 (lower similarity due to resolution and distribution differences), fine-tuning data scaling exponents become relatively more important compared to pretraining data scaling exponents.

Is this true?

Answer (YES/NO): NO